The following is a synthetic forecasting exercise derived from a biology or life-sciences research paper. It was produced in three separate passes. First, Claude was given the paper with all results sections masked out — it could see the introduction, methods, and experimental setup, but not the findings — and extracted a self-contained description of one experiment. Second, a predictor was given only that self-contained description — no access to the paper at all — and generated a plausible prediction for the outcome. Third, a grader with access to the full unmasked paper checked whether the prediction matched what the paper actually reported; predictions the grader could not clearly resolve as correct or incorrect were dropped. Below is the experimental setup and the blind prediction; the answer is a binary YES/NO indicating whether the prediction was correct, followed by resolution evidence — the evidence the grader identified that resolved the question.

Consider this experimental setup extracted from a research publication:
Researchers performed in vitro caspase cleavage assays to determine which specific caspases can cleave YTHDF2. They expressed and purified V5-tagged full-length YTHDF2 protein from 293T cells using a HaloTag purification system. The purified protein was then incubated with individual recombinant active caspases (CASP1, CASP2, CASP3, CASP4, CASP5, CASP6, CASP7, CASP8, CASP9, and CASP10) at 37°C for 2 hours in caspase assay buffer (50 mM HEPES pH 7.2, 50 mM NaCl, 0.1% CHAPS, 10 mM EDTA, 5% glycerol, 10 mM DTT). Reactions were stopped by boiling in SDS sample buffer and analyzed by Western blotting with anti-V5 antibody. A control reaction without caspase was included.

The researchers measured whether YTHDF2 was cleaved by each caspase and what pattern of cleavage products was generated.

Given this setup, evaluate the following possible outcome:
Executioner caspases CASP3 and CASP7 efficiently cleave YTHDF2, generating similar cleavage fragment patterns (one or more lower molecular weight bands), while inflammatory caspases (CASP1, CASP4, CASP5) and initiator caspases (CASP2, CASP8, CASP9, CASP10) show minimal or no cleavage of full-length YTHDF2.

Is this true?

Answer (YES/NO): NO